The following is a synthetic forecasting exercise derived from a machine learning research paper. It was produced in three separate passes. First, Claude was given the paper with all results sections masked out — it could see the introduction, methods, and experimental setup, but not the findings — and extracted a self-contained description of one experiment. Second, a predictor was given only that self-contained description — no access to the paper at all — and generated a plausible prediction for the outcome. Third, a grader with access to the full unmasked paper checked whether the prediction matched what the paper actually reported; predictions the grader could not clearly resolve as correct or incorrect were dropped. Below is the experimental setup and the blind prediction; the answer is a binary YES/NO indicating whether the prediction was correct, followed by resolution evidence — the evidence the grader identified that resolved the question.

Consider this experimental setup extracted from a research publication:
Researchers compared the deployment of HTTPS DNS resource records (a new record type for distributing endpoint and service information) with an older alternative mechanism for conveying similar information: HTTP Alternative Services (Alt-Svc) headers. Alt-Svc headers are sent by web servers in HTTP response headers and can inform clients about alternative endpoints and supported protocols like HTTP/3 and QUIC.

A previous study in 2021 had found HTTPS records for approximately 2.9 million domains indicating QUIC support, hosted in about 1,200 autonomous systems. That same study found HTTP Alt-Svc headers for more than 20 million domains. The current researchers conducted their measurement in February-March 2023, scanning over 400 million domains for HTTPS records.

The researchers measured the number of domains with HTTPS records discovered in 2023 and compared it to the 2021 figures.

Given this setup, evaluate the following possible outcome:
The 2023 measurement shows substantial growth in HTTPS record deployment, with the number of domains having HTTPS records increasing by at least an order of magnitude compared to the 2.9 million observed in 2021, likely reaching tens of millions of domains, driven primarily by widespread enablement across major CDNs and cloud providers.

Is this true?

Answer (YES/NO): NO